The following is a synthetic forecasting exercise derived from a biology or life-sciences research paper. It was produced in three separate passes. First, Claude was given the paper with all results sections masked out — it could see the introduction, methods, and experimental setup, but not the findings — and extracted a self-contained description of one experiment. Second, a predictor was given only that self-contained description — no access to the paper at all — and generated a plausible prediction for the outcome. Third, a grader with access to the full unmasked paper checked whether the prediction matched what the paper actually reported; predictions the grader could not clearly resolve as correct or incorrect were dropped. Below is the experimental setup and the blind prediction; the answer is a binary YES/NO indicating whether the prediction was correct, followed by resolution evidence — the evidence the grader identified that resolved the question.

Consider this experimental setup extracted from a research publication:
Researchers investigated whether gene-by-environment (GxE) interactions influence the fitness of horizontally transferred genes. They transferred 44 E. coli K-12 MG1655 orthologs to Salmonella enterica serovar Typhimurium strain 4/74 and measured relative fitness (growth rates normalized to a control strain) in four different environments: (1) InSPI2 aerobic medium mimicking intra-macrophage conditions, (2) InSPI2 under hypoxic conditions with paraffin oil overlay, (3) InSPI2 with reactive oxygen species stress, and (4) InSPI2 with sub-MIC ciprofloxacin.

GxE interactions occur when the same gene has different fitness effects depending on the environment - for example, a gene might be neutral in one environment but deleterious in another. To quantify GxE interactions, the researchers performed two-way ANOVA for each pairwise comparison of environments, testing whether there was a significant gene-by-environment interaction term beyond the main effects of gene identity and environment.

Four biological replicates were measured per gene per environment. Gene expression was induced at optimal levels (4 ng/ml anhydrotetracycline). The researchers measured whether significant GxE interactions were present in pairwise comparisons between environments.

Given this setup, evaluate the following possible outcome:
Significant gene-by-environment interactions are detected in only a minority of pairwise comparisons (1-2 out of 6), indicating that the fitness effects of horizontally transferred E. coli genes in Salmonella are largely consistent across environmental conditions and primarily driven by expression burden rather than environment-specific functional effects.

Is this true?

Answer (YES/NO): NO